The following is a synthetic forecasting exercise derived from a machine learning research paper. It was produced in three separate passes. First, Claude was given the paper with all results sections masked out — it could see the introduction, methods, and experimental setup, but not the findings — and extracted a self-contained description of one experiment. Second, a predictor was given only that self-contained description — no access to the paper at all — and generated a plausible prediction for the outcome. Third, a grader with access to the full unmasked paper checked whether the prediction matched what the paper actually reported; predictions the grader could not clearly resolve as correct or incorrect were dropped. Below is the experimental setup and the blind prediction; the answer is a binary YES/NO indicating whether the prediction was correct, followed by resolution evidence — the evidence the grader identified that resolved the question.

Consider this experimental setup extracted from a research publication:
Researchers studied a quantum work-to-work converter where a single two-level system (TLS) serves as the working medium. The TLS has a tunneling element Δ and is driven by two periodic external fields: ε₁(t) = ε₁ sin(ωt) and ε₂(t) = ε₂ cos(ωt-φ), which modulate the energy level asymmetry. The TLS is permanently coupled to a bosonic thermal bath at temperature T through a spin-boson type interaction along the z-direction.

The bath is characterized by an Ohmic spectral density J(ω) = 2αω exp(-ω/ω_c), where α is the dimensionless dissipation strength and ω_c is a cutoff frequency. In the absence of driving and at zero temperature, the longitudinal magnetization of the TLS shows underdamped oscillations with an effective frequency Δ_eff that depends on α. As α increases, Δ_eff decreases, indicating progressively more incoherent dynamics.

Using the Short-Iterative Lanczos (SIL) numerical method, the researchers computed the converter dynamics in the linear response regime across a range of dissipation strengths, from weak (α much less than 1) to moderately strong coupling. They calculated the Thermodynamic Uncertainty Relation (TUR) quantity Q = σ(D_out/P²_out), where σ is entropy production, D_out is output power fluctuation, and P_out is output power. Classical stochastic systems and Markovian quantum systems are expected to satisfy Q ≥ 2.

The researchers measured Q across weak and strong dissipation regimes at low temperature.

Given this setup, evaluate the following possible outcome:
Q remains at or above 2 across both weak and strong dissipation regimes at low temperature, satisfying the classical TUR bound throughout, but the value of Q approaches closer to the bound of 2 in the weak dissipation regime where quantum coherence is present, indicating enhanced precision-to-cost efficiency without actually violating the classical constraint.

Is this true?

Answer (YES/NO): NO